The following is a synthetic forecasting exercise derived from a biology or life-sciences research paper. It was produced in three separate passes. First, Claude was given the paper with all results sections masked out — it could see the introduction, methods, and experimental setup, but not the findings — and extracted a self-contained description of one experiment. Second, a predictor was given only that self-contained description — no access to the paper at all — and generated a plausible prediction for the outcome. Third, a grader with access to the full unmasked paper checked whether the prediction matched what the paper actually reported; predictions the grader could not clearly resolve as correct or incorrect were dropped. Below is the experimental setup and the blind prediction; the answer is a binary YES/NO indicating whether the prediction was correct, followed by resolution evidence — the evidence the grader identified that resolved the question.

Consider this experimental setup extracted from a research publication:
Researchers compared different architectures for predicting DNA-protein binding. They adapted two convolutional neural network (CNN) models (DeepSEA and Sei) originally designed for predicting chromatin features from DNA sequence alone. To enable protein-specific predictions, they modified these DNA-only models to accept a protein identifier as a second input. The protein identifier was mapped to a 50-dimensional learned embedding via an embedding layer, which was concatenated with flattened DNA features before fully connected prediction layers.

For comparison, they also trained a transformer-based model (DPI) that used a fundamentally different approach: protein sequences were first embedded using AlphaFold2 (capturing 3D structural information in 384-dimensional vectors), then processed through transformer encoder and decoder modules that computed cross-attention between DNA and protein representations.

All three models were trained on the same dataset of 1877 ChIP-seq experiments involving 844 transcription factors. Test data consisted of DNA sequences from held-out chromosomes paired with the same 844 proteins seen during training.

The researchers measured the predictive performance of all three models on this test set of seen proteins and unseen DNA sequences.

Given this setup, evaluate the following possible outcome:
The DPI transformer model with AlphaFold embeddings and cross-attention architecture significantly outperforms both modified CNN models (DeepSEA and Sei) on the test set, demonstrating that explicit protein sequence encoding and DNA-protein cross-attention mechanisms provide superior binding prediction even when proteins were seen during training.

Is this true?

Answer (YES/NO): NO